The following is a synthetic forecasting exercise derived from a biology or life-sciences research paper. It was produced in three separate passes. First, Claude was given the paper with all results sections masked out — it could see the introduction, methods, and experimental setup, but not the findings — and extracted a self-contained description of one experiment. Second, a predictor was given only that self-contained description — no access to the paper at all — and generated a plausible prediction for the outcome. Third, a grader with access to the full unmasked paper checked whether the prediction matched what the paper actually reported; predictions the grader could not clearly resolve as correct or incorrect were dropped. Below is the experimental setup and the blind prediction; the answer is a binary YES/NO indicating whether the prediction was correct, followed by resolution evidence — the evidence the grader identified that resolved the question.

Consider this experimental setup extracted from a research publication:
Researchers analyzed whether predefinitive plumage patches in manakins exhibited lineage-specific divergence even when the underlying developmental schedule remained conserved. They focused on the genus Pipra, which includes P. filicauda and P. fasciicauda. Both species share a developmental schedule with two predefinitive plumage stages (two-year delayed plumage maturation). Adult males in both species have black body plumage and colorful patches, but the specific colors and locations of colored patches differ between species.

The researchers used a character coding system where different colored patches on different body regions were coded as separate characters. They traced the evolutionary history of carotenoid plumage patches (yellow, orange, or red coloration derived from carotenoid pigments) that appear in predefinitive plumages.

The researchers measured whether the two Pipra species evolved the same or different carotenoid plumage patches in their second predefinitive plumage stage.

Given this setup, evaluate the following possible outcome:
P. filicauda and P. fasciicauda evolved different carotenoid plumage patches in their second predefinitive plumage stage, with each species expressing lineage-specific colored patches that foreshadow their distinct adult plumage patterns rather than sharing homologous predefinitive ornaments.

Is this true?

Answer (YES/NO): YES